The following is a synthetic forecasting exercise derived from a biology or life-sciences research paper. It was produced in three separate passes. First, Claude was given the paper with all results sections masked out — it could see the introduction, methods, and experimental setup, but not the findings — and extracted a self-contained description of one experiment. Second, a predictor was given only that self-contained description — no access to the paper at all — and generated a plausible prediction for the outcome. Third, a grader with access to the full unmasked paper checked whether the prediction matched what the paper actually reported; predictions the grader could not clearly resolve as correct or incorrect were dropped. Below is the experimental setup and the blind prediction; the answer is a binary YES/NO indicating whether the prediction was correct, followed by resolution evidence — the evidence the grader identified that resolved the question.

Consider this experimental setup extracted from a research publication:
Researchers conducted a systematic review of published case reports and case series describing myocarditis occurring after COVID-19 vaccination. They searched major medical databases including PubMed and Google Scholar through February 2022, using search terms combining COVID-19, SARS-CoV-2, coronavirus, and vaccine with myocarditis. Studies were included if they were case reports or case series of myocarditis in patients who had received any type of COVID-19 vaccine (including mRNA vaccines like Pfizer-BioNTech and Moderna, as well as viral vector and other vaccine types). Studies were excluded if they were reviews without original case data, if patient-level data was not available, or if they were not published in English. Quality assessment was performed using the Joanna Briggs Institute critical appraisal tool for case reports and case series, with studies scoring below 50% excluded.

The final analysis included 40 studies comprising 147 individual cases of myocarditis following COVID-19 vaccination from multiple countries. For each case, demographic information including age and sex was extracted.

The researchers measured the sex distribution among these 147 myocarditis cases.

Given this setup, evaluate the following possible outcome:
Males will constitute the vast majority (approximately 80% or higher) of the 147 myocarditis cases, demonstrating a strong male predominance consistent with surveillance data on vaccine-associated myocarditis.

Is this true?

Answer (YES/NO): YES